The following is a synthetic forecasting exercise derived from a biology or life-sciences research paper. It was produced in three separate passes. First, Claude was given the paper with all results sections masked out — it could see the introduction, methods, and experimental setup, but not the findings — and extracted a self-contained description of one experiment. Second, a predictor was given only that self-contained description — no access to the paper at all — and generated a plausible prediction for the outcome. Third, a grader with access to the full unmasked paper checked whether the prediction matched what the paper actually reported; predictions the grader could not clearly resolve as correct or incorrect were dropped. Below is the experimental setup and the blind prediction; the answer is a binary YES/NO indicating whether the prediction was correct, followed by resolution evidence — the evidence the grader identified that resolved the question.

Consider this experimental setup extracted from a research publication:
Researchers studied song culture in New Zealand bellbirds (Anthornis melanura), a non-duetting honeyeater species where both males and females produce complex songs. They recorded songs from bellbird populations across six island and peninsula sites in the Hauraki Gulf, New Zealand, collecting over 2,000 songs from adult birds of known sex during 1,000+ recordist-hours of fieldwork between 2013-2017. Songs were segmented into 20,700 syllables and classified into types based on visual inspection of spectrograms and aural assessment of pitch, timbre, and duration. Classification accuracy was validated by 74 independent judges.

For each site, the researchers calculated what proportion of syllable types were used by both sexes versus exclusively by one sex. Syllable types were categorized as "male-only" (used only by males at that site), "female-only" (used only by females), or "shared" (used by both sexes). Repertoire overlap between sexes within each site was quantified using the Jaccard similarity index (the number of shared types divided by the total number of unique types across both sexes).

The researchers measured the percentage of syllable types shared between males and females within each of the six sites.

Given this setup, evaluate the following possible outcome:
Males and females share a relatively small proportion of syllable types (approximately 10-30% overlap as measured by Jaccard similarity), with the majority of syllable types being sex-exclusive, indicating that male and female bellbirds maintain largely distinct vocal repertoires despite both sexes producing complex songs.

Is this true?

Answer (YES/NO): YES